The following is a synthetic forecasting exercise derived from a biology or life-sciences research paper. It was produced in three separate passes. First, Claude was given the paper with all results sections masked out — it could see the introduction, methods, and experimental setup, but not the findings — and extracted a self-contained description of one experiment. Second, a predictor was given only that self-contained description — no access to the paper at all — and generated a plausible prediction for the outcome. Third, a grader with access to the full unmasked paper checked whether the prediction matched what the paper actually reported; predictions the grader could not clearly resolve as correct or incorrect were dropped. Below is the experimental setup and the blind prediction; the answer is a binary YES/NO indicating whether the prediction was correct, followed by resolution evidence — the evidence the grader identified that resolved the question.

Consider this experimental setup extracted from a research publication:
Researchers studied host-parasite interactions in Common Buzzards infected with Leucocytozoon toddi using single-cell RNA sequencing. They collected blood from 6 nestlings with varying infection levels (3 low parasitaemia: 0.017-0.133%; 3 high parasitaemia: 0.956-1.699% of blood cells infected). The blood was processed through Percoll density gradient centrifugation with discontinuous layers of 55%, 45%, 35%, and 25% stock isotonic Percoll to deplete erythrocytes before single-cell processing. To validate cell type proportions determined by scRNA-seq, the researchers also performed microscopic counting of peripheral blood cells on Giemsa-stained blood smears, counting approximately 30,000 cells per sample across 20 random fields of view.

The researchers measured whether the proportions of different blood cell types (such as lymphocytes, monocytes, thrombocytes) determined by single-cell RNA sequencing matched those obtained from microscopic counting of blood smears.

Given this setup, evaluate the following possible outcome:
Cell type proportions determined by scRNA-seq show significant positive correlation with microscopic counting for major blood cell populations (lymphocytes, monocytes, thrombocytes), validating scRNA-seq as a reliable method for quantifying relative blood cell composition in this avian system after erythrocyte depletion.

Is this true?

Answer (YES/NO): NO